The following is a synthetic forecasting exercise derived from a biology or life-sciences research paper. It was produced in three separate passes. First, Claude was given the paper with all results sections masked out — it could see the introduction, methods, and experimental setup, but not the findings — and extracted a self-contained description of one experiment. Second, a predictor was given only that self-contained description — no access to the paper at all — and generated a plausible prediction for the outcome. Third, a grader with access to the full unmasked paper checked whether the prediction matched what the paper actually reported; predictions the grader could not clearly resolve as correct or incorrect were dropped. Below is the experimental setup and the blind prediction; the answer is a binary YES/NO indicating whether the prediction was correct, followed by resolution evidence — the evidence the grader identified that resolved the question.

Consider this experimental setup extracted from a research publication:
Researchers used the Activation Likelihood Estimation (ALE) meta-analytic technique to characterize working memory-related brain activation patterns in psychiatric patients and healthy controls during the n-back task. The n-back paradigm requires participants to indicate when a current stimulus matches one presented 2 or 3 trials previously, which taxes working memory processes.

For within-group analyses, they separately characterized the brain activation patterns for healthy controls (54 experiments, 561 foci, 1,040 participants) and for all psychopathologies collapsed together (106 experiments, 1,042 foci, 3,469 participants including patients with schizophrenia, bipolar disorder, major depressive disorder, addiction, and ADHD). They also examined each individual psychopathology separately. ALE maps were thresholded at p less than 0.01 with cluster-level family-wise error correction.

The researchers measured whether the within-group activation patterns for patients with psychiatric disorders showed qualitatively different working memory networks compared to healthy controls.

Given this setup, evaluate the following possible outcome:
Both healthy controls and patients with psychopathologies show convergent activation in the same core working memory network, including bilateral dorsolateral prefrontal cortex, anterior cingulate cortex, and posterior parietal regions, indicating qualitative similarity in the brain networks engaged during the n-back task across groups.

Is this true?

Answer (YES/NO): YES